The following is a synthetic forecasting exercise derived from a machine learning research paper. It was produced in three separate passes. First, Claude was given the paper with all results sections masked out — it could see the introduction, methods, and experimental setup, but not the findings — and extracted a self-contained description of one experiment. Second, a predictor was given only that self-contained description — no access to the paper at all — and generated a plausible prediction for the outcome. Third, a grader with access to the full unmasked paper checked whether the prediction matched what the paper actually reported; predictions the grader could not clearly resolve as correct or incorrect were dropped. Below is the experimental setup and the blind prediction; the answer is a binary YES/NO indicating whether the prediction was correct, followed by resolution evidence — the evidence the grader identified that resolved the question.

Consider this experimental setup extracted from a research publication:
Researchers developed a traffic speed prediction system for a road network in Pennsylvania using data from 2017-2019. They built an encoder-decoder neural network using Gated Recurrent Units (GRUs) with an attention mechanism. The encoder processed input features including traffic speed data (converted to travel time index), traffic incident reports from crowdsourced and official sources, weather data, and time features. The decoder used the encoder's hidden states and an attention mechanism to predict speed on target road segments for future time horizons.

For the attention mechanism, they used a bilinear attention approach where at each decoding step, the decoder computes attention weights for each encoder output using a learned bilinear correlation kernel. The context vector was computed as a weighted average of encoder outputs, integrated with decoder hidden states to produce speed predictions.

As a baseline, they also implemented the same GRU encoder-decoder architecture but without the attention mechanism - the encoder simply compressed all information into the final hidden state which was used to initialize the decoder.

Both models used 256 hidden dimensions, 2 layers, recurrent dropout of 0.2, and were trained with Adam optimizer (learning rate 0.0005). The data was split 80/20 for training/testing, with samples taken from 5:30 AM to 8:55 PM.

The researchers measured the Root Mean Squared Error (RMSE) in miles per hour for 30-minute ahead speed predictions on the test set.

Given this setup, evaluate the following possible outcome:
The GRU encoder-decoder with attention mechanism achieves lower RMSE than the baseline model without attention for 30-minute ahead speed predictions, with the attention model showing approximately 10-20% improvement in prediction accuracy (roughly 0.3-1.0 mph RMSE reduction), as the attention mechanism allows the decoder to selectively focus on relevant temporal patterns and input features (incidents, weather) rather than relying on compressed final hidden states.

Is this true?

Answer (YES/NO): YES